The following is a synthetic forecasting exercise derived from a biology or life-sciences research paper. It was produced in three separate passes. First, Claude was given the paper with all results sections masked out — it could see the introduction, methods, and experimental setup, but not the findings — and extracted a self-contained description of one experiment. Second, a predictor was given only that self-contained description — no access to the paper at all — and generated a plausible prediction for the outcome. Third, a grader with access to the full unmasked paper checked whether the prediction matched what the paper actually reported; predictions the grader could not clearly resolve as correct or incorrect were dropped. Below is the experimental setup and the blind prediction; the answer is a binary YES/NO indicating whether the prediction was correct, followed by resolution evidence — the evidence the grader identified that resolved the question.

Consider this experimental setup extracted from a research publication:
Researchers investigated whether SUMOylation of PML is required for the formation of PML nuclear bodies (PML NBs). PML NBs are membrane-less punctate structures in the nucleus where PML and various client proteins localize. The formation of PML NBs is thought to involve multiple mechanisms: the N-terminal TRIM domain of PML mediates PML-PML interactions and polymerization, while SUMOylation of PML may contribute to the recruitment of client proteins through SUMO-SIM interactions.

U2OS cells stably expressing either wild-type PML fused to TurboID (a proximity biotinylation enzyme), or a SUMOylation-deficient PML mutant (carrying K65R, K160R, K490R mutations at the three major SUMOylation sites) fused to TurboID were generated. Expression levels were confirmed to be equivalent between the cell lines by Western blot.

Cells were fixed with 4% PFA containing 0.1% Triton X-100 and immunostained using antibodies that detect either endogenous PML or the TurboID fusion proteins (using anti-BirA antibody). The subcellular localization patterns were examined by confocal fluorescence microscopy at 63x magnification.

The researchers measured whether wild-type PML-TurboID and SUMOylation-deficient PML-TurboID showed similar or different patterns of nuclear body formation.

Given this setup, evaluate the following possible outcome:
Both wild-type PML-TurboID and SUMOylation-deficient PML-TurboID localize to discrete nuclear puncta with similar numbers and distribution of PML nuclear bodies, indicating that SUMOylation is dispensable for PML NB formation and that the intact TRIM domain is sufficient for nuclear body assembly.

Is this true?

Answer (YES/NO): NO